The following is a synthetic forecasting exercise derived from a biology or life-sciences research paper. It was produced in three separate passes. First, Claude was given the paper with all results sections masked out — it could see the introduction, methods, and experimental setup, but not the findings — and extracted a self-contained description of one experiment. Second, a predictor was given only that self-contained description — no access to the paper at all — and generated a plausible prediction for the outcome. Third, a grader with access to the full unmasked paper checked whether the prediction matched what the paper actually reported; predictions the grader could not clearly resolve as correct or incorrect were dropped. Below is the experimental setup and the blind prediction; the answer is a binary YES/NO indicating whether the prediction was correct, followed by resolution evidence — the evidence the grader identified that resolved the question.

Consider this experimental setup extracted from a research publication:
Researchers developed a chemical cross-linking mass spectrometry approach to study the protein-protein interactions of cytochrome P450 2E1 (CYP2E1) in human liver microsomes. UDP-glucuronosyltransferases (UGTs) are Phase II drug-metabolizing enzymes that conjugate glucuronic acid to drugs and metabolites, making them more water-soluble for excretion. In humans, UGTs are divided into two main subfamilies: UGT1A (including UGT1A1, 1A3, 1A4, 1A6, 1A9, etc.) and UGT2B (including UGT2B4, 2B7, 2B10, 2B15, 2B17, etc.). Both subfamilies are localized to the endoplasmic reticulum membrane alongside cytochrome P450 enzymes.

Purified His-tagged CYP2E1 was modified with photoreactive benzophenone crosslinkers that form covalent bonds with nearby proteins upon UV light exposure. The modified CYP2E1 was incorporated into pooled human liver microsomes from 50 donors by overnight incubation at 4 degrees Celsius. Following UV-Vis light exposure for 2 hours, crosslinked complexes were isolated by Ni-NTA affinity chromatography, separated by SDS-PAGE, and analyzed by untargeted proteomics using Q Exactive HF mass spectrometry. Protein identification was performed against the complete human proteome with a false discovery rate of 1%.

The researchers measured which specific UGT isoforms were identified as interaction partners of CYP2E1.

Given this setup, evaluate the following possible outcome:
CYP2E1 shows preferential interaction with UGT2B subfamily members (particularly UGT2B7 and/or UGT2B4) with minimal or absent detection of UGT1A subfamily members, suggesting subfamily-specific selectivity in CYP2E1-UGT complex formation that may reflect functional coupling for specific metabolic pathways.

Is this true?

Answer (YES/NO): NO